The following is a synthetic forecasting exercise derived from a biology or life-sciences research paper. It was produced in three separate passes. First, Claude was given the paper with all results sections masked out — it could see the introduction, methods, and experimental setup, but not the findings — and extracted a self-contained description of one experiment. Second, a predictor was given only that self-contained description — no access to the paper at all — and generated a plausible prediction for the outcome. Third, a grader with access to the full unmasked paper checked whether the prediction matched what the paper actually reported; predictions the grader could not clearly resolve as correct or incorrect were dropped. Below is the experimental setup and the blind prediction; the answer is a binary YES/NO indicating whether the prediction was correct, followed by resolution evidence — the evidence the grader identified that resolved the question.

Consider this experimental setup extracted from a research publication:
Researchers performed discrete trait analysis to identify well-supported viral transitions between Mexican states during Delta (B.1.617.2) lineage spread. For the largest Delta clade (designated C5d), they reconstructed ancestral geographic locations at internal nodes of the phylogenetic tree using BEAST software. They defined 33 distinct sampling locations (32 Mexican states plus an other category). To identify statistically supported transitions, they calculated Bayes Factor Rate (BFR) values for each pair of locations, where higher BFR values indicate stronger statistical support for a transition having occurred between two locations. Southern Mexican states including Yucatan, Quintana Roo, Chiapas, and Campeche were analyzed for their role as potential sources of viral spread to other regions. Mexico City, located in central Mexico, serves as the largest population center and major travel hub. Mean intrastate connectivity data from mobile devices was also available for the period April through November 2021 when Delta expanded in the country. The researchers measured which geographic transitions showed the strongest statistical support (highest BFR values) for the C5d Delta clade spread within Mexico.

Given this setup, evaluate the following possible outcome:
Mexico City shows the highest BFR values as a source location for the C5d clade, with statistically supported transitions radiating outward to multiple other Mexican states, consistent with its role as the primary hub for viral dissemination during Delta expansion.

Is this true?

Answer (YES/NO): NO